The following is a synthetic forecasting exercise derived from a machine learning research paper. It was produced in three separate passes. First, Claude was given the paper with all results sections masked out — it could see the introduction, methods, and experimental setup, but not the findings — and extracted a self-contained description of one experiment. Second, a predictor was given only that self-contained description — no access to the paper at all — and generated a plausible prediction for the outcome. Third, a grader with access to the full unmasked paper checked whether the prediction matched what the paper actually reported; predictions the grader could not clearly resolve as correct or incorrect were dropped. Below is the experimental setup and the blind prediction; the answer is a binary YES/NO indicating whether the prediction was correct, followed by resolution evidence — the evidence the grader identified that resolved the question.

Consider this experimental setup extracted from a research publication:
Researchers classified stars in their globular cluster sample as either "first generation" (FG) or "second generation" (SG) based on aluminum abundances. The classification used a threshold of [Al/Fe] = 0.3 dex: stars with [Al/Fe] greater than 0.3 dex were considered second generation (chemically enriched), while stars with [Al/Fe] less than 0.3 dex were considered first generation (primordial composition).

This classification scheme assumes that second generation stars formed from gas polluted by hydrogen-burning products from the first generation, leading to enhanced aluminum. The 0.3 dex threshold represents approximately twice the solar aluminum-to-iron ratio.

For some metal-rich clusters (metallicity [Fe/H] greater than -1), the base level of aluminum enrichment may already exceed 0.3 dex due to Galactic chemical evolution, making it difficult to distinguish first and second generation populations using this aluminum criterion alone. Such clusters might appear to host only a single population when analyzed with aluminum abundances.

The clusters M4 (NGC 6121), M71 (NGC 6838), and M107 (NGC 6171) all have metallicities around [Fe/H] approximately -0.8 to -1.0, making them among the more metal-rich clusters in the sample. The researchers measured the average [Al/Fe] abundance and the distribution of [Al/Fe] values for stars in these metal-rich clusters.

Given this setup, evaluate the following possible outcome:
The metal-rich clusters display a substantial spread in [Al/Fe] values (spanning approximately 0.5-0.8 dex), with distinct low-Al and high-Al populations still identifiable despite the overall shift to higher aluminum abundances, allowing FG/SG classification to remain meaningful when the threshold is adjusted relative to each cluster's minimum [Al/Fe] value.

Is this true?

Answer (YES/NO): NO